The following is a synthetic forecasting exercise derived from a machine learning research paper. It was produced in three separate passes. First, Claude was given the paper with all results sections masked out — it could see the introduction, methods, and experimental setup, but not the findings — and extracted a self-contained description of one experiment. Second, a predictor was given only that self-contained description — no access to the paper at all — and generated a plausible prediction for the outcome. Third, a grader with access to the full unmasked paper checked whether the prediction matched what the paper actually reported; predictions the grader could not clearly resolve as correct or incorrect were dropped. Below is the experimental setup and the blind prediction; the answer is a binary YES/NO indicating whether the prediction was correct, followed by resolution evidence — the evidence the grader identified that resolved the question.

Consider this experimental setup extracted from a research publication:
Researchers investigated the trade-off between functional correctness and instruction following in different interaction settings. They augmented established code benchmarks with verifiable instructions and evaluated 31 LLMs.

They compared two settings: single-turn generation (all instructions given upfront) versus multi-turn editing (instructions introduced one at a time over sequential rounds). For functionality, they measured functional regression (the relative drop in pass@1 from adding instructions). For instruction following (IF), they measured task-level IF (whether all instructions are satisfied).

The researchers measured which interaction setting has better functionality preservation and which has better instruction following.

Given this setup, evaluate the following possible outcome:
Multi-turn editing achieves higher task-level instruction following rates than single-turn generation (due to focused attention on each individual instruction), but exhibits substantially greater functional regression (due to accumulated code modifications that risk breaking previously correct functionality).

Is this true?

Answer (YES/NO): YES